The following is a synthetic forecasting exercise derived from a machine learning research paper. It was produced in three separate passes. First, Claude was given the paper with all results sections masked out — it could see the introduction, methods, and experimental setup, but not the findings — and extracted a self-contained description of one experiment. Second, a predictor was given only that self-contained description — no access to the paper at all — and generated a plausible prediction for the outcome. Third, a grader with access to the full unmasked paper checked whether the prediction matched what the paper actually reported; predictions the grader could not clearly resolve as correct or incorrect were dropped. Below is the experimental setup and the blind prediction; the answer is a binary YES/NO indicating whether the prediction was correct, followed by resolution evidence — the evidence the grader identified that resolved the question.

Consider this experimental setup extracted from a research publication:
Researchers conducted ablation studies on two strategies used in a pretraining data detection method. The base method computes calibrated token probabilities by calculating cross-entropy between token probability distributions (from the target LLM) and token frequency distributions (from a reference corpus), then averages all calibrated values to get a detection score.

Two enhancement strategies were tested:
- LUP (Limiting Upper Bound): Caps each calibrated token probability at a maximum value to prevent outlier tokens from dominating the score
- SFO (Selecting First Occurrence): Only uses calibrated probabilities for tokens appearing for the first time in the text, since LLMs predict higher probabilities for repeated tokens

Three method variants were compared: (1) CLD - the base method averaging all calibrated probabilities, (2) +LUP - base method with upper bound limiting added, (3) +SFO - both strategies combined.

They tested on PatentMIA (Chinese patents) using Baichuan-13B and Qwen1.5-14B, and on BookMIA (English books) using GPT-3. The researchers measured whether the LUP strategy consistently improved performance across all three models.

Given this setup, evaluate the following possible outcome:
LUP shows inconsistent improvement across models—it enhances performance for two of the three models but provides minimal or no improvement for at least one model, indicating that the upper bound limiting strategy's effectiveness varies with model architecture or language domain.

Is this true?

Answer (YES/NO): YES